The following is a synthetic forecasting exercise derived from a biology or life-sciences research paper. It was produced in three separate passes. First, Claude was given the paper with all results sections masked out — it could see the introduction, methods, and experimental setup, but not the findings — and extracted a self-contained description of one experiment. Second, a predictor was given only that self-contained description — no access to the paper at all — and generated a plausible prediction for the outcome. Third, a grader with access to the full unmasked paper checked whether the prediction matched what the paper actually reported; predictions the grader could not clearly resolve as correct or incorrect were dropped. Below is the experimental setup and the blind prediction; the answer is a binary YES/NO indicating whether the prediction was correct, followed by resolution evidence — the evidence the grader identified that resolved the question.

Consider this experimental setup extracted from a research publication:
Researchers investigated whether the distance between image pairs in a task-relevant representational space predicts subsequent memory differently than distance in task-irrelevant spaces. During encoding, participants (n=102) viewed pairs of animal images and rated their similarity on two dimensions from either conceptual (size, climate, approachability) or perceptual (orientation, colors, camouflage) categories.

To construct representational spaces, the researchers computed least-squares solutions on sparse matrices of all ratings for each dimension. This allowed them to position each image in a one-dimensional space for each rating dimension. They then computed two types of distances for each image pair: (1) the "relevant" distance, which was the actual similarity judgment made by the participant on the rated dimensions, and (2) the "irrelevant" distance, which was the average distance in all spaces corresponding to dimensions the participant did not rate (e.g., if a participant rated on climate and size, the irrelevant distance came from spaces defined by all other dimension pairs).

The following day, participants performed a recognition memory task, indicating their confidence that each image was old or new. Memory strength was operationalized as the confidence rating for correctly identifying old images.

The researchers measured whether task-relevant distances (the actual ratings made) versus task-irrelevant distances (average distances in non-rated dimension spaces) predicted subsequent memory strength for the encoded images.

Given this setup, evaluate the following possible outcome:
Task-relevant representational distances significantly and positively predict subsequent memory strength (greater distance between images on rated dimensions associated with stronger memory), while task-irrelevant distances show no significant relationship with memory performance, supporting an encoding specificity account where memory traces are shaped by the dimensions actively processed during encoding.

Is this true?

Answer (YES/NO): YES